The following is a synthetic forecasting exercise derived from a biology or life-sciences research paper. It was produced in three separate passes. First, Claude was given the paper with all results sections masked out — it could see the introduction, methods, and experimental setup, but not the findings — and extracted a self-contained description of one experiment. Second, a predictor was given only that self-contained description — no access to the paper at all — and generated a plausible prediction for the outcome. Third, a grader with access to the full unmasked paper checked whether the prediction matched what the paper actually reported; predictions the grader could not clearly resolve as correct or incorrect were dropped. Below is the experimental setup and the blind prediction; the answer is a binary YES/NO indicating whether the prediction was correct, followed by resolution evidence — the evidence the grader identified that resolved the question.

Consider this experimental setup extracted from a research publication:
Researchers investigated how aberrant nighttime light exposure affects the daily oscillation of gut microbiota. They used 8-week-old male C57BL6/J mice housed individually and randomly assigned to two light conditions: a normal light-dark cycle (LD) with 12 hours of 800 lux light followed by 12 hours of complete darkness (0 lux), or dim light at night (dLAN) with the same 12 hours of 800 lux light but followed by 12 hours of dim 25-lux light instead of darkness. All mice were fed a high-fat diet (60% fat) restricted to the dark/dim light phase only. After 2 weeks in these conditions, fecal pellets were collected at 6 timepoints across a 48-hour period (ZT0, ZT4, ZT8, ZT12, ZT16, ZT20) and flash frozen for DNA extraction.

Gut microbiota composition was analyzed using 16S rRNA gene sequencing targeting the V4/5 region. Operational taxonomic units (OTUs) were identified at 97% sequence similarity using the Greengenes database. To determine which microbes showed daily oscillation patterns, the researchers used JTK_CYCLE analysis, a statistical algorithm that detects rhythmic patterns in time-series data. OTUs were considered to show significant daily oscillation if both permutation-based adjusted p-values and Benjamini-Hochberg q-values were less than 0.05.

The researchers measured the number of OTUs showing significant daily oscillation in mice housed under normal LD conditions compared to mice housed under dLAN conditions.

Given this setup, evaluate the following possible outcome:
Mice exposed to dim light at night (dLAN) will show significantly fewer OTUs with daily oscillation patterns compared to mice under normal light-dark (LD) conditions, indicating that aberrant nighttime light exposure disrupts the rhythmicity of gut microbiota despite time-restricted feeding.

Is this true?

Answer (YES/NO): YES